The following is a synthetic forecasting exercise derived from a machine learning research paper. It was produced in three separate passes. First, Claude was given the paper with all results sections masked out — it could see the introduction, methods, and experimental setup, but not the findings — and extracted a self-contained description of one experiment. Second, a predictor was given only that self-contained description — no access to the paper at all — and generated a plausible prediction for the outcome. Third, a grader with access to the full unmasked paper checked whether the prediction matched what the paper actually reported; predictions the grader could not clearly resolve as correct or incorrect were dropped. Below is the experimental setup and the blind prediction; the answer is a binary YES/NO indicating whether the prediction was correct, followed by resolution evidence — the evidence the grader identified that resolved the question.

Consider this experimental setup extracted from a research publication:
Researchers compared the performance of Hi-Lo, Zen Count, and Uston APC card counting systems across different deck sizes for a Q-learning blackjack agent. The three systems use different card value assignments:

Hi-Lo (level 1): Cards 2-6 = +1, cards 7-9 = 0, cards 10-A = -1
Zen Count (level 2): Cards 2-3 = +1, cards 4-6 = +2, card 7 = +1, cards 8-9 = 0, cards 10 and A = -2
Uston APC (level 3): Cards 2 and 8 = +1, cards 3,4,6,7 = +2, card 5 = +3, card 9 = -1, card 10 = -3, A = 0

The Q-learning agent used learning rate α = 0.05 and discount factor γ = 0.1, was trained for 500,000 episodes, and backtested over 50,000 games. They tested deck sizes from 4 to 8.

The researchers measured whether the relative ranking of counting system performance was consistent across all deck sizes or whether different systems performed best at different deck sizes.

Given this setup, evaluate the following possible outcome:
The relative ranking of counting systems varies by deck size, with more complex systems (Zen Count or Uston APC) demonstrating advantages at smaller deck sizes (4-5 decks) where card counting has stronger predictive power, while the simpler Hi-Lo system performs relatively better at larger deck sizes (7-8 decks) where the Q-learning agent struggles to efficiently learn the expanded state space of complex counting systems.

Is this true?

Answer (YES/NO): NO